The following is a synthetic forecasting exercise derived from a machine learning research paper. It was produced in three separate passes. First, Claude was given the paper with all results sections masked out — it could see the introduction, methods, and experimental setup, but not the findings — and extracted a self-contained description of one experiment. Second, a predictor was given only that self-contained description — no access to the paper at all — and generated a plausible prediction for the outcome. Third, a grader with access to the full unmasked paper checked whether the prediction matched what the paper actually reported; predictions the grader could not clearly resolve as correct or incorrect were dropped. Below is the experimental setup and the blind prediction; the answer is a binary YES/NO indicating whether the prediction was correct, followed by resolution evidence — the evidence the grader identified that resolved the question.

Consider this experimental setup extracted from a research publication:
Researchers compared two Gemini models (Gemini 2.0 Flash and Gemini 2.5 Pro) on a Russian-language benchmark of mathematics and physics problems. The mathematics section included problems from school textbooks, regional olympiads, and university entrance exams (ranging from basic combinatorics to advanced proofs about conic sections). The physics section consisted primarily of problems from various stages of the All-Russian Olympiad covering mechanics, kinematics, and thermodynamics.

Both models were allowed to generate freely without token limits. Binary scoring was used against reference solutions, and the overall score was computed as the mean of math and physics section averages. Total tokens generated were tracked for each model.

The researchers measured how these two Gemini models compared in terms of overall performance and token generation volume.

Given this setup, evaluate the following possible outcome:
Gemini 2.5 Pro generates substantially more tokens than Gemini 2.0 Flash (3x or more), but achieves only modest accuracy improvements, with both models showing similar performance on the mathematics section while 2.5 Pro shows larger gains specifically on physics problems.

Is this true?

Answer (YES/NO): NO